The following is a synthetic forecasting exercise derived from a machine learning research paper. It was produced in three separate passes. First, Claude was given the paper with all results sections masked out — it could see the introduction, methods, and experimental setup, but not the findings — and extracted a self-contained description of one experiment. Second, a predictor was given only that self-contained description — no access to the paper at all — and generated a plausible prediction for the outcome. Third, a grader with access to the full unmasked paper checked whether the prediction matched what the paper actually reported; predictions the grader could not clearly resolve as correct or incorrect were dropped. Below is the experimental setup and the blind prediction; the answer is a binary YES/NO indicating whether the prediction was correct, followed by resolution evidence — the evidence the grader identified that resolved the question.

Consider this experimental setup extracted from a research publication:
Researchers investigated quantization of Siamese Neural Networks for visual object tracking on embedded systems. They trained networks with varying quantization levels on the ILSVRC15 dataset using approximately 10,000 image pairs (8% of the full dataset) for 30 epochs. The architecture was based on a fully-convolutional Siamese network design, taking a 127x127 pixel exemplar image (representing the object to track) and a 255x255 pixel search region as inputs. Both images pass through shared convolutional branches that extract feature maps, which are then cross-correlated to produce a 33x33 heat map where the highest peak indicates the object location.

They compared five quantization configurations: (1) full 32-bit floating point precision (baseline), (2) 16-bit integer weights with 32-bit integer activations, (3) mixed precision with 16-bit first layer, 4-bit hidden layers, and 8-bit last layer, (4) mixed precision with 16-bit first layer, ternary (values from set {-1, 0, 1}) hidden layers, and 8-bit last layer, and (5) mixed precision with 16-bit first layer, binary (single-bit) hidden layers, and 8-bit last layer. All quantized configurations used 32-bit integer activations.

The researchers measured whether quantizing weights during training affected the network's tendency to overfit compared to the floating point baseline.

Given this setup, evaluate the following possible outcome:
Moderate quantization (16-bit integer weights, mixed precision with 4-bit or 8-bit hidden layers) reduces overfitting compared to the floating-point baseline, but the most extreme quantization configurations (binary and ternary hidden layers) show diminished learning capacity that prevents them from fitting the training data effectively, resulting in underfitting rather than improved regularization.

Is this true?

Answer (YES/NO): NO